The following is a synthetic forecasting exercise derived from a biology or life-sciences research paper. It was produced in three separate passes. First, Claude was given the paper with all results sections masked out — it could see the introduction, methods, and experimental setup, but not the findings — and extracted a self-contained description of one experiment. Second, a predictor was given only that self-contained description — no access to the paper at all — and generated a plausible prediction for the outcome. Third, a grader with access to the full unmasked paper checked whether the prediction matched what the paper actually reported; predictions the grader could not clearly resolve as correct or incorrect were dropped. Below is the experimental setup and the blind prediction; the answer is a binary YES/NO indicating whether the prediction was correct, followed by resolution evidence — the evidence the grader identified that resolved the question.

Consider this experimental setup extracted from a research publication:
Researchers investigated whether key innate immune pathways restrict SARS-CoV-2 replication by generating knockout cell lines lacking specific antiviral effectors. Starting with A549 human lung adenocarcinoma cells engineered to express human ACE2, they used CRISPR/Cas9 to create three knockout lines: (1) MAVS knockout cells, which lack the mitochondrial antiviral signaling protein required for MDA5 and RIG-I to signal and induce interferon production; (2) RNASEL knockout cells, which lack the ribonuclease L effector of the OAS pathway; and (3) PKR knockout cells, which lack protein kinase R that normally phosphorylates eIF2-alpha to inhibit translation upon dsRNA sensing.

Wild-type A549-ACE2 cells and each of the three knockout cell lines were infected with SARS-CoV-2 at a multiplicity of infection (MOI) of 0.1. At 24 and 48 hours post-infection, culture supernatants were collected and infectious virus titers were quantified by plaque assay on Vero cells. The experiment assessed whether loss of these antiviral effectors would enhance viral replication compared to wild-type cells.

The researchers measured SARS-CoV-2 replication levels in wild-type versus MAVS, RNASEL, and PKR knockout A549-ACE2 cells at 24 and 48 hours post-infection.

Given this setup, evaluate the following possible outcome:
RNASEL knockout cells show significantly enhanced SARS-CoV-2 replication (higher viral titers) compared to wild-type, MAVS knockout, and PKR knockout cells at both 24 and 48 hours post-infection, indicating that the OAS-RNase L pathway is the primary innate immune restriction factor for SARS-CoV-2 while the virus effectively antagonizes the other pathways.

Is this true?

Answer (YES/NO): NO